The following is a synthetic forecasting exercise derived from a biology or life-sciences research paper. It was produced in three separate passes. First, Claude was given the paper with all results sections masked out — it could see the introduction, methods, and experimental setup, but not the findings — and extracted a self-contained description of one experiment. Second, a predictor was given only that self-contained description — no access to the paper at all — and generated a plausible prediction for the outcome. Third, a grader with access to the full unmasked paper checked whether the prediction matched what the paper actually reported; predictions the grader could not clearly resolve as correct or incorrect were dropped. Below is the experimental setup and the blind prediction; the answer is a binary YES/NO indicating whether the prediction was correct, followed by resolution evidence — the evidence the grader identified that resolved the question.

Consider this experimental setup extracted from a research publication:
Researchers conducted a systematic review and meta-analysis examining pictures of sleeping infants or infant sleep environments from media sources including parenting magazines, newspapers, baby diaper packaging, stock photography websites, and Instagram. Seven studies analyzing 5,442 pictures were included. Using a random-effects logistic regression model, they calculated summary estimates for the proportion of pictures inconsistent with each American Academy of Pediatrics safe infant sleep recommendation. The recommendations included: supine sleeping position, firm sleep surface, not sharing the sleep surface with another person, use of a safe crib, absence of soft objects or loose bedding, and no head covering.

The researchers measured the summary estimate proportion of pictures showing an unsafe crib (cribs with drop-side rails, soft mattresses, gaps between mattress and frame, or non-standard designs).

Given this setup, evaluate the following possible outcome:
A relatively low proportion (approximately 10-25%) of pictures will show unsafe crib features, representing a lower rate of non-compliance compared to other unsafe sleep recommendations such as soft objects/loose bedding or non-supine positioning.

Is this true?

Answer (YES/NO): YES